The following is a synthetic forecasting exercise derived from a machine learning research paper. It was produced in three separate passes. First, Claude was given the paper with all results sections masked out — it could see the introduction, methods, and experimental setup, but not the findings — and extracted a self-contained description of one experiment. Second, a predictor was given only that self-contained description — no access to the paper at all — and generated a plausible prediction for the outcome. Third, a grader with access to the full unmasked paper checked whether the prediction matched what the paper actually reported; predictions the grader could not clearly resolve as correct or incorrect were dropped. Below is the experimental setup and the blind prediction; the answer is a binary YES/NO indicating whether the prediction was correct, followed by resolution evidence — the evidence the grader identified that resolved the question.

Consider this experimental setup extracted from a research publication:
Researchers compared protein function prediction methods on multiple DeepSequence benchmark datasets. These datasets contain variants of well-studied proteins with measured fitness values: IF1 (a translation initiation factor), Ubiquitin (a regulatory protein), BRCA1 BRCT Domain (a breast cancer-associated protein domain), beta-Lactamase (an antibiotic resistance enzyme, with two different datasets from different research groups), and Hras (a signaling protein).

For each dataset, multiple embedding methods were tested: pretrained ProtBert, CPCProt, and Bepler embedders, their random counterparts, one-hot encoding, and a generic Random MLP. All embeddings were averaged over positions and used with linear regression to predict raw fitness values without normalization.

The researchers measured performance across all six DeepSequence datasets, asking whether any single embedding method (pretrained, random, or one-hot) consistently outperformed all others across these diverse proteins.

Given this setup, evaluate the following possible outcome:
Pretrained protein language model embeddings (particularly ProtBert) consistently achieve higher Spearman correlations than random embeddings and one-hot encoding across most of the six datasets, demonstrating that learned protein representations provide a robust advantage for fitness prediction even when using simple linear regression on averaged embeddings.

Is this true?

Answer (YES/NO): NO